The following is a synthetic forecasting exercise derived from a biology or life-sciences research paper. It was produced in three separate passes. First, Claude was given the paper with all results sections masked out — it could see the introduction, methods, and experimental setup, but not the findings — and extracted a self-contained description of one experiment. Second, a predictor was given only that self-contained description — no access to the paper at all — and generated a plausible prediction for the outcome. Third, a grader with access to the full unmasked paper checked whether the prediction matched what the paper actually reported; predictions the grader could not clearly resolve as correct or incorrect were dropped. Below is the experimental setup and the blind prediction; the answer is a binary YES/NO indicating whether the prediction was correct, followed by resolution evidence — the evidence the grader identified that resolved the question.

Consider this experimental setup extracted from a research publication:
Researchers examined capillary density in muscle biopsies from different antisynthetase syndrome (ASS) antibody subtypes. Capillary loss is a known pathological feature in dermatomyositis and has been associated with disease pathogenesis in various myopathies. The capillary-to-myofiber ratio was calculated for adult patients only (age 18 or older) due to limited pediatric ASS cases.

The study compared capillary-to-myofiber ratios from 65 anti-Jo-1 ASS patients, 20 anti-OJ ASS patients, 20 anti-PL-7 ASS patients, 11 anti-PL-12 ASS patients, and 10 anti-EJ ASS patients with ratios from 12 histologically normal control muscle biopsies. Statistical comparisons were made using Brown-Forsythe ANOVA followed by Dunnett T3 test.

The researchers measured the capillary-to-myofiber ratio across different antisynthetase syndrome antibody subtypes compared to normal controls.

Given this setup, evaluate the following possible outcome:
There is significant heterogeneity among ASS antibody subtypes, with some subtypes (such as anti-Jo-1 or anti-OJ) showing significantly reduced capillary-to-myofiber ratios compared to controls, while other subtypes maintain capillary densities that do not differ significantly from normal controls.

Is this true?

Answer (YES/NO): YES